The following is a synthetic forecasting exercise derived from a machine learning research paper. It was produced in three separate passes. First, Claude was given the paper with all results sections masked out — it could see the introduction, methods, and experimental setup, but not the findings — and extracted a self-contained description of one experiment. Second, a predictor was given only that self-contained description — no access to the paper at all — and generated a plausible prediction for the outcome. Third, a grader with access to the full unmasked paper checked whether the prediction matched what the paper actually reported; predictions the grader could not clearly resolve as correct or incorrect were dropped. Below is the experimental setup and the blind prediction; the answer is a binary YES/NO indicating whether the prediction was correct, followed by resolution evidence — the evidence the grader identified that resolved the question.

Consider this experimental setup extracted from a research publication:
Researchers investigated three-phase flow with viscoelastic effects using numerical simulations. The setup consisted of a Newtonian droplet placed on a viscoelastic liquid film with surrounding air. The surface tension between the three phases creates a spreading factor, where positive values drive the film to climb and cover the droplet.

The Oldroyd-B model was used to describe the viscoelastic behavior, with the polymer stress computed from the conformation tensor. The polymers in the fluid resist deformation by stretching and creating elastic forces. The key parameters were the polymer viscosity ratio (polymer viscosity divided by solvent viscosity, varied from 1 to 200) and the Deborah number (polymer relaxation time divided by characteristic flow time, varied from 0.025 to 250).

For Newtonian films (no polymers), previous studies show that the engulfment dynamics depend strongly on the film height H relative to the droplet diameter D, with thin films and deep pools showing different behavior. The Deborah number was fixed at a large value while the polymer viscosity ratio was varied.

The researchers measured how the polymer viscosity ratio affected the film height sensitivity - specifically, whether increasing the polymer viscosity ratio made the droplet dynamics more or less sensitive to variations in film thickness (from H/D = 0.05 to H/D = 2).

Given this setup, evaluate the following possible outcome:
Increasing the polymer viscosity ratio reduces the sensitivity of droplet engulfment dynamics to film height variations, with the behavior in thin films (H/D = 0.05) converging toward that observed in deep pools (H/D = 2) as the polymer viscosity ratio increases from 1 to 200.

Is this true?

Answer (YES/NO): NO